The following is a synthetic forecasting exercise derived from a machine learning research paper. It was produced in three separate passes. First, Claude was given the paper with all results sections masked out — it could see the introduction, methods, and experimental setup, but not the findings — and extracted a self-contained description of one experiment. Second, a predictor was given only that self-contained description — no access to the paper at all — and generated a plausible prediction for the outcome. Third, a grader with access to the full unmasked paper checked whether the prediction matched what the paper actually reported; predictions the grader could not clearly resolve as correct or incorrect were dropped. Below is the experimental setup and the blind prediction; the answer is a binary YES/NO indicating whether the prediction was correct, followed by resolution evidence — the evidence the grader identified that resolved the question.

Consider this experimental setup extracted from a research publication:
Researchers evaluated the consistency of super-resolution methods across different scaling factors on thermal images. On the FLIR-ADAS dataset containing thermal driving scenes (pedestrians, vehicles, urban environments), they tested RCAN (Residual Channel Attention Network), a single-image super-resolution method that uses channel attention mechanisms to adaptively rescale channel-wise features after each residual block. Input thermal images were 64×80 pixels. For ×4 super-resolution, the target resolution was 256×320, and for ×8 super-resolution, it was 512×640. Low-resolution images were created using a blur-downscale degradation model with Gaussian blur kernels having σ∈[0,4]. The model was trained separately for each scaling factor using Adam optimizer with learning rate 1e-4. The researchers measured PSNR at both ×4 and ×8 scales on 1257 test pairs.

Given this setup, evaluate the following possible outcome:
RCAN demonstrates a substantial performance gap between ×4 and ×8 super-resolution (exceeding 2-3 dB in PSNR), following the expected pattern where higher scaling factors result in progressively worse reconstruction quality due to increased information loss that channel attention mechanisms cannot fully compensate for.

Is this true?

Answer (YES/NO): YES